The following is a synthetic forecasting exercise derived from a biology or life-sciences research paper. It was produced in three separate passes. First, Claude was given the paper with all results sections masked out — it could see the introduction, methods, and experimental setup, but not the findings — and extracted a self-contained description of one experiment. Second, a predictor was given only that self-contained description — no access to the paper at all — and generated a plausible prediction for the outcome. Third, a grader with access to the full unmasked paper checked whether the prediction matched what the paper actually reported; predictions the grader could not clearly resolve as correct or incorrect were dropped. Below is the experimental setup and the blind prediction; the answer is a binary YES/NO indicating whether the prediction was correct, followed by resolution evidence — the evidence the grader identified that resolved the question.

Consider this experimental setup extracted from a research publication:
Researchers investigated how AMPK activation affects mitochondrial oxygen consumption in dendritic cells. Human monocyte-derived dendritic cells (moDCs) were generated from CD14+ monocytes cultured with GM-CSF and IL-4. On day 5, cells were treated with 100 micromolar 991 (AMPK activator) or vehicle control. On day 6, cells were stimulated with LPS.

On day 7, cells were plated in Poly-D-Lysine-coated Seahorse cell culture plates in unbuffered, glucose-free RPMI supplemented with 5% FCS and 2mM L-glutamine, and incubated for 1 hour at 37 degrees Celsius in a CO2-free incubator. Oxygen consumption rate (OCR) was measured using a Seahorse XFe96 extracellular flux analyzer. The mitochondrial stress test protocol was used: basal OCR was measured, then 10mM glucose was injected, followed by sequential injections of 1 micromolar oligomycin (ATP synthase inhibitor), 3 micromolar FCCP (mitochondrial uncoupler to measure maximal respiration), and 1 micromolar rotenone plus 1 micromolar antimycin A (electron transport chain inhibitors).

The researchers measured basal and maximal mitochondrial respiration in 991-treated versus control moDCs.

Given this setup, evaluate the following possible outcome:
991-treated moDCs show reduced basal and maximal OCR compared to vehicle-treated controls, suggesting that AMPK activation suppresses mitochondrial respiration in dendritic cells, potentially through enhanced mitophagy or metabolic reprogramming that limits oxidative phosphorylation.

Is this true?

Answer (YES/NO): NO